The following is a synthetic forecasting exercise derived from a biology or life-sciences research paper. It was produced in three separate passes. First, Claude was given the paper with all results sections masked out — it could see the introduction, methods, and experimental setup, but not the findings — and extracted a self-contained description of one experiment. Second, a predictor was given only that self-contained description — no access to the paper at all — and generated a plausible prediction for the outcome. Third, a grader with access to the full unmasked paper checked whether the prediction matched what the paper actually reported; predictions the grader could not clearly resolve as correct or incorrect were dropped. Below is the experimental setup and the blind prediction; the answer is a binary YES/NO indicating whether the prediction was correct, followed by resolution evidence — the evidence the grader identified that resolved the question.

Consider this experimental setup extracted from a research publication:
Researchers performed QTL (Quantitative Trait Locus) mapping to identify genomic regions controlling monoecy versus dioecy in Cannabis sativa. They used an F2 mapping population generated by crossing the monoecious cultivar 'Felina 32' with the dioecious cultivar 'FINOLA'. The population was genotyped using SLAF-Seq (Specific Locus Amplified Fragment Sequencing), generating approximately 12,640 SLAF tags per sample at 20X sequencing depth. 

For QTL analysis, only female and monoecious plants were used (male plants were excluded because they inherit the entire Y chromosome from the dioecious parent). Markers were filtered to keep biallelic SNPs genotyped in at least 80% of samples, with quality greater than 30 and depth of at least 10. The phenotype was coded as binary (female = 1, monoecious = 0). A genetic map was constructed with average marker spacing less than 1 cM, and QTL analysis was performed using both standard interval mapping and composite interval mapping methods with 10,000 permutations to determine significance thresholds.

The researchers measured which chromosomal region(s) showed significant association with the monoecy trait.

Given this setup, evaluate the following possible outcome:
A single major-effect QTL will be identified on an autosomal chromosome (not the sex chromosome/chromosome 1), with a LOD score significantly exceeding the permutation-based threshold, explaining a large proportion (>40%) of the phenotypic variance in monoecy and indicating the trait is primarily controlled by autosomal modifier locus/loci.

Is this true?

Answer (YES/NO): NO